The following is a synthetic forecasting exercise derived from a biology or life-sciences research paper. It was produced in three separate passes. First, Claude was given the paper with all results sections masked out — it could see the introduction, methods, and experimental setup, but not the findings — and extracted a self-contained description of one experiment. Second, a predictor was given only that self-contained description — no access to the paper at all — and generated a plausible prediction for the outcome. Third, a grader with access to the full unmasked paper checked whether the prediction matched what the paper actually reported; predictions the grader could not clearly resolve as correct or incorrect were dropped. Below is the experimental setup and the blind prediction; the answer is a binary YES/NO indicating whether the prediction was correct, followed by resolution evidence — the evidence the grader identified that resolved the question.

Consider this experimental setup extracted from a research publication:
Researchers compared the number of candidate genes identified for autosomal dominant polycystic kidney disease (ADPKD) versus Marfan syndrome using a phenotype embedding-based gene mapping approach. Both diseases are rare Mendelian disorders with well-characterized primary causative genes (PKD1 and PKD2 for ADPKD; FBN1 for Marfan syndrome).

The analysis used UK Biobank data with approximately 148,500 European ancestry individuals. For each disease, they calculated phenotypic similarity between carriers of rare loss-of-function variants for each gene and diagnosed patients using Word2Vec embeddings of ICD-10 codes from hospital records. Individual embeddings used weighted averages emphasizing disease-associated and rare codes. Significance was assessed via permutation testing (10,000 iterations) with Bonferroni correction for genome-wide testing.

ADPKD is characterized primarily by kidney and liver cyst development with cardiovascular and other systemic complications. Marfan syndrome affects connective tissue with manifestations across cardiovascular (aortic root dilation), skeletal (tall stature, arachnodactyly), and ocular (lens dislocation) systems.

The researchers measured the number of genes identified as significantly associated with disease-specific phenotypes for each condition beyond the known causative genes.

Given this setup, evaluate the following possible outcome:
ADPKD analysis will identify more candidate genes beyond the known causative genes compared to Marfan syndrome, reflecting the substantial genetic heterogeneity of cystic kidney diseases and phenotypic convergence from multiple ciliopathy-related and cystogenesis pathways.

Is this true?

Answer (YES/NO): YES